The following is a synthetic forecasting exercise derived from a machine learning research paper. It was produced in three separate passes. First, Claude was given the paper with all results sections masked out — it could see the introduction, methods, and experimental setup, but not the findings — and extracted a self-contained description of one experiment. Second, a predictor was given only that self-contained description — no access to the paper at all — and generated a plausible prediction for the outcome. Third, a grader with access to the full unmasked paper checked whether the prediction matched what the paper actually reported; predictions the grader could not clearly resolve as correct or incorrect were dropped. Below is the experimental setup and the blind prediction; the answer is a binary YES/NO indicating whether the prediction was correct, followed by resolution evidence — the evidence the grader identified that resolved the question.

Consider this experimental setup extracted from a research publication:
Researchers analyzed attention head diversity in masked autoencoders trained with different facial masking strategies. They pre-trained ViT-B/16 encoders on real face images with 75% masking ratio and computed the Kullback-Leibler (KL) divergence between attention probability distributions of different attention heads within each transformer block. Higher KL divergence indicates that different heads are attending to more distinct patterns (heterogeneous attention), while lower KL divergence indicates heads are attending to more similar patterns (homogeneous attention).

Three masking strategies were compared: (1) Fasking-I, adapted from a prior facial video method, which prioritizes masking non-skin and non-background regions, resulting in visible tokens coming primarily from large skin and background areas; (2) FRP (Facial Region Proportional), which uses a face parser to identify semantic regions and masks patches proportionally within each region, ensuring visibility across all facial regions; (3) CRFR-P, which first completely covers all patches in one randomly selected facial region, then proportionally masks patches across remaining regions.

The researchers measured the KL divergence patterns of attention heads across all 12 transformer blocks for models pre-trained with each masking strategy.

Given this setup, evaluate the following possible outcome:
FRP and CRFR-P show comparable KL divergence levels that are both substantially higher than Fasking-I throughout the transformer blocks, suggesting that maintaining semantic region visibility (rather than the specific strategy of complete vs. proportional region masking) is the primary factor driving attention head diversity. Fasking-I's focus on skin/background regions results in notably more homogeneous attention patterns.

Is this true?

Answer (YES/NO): NO